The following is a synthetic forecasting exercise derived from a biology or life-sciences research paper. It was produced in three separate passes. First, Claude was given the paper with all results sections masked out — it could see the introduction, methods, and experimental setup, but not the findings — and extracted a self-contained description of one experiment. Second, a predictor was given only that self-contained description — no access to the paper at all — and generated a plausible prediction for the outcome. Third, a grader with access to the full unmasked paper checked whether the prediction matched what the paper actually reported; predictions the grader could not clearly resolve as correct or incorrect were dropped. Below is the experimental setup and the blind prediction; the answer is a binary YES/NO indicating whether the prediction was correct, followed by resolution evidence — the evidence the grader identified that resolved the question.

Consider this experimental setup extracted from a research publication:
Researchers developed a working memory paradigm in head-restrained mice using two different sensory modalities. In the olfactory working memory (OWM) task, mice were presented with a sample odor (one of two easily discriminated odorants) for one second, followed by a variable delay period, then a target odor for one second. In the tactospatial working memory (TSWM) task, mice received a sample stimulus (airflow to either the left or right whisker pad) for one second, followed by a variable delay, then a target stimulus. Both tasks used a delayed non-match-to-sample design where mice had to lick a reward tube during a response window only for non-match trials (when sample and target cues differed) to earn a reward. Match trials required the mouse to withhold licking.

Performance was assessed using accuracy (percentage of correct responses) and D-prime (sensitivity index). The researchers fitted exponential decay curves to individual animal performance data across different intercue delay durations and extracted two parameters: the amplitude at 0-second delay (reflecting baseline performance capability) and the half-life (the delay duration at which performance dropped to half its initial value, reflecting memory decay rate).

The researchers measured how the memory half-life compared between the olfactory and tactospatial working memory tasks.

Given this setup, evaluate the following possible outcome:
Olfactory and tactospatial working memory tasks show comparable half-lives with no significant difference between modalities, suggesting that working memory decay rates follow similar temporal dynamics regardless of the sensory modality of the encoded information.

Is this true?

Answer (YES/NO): YES